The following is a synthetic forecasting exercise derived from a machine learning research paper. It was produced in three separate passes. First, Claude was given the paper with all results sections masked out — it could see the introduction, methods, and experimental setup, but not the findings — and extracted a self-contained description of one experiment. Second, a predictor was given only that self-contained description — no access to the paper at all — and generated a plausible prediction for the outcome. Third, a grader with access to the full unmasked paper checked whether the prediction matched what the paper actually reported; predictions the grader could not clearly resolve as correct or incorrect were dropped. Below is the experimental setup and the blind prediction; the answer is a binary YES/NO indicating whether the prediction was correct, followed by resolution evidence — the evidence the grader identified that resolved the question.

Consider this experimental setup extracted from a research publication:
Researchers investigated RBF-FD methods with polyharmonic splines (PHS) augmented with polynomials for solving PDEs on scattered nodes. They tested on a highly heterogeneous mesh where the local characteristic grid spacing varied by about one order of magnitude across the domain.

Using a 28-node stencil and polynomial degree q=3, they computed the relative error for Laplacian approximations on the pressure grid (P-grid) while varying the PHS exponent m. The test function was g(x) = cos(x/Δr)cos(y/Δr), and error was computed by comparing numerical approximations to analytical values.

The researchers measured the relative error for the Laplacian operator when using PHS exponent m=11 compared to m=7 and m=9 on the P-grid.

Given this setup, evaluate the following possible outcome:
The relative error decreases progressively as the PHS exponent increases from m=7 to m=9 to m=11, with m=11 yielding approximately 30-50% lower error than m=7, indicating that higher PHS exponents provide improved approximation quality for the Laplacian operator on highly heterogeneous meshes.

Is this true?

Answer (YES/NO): NO